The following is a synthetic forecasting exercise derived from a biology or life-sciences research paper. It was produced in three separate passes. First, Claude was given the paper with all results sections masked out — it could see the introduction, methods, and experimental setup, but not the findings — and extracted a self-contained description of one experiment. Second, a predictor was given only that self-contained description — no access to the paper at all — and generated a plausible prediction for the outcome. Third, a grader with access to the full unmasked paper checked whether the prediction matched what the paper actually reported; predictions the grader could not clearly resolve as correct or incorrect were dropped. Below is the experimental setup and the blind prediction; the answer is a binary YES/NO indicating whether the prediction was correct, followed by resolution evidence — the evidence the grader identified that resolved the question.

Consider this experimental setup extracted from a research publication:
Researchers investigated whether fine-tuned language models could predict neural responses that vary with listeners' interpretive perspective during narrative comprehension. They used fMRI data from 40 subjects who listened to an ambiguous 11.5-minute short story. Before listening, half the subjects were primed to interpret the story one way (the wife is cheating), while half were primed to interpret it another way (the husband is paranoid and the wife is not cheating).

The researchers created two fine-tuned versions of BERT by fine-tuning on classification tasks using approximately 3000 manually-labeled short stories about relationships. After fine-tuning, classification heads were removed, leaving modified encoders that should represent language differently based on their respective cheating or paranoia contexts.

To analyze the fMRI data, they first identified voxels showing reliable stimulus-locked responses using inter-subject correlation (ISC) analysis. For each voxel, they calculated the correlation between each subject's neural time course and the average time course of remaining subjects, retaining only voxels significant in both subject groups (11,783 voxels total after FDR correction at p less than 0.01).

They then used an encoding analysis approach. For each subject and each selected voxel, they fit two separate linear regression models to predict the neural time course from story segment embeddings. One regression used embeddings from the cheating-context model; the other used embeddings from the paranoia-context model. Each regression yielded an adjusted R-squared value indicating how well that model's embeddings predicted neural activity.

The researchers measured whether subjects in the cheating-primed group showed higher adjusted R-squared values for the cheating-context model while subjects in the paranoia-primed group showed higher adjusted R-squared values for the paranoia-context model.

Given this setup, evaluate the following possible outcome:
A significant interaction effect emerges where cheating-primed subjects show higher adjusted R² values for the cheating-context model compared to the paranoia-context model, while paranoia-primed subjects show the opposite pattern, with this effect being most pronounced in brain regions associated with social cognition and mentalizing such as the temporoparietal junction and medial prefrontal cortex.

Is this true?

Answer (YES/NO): NO